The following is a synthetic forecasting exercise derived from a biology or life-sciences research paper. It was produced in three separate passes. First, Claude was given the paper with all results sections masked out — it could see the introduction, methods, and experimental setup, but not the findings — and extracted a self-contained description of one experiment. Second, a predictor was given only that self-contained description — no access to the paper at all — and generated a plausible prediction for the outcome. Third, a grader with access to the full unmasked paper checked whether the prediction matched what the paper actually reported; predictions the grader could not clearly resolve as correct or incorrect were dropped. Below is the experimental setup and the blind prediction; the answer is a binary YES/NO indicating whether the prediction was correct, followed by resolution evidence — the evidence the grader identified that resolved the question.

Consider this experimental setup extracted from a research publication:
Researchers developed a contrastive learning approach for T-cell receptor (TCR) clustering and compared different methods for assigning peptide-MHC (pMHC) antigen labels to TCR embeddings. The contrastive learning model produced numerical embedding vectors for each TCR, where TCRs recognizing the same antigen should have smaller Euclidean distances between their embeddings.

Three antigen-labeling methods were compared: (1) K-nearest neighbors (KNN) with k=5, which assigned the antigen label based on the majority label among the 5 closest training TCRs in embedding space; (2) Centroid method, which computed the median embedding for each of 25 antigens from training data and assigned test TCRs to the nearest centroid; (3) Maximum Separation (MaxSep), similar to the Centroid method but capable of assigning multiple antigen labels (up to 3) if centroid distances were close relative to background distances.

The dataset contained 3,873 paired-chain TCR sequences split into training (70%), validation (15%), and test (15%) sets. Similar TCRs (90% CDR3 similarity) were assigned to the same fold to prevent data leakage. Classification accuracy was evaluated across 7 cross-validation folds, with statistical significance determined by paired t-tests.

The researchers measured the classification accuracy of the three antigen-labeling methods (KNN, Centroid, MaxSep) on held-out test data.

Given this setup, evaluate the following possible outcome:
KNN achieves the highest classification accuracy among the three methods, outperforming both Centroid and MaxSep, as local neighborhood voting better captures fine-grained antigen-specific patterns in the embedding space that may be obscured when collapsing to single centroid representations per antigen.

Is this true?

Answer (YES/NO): NO